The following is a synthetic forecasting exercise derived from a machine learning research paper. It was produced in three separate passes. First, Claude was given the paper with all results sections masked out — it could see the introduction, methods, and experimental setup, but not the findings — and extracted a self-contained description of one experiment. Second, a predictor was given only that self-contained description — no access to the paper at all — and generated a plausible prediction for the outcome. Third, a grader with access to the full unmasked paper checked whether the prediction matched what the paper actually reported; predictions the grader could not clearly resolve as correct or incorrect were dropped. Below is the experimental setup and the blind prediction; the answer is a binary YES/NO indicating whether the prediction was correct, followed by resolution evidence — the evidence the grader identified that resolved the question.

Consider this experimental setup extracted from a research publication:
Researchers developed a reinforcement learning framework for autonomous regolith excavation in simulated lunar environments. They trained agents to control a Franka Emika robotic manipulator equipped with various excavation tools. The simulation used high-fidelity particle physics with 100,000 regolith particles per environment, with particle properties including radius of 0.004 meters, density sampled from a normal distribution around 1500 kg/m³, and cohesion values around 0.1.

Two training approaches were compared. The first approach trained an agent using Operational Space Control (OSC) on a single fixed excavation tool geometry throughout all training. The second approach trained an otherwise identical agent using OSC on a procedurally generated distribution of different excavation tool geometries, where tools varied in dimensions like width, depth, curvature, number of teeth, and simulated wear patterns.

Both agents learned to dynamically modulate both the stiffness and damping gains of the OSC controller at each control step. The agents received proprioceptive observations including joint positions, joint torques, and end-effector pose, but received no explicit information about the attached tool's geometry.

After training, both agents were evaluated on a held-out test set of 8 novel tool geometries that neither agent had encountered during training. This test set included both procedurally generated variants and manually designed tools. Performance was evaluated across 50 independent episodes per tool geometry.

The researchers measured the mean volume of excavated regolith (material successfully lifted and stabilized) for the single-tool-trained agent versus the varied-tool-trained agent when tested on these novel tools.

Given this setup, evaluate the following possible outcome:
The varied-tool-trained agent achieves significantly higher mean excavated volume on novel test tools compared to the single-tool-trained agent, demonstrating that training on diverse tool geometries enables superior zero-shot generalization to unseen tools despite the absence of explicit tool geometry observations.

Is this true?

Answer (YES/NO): YES